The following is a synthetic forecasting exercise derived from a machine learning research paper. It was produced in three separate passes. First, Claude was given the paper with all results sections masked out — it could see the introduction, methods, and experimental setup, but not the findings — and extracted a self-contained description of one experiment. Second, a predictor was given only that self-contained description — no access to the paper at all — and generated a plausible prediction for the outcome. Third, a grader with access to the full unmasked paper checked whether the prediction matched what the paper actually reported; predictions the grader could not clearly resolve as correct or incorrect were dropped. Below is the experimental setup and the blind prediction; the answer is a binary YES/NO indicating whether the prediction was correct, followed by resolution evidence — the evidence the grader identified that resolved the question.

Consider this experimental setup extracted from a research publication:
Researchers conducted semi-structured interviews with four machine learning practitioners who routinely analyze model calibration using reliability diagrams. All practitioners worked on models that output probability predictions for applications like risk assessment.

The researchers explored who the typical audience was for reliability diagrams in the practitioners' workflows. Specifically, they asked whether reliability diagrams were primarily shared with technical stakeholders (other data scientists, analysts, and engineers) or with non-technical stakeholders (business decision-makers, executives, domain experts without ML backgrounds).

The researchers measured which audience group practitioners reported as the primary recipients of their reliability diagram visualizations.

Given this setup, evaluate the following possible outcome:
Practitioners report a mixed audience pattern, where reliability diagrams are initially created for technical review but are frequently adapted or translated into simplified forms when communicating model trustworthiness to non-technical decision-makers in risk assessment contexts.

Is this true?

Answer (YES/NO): NO